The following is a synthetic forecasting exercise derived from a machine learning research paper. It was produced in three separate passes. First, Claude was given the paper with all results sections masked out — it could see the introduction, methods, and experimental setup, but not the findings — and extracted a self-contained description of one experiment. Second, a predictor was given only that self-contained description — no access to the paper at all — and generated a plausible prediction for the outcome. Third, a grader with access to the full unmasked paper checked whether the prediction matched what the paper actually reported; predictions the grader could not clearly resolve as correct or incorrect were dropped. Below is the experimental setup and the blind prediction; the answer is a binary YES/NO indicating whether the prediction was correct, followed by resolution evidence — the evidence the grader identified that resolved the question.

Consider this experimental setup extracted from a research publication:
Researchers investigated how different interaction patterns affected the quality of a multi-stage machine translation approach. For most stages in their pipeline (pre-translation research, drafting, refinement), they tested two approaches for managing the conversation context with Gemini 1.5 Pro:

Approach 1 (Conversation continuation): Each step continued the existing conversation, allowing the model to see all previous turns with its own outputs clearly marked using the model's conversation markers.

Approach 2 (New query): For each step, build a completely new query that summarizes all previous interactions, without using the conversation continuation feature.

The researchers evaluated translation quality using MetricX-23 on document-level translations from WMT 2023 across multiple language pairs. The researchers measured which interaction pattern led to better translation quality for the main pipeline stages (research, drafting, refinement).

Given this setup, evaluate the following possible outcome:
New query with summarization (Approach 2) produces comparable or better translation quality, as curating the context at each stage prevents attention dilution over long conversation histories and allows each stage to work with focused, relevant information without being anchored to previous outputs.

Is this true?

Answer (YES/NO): NO